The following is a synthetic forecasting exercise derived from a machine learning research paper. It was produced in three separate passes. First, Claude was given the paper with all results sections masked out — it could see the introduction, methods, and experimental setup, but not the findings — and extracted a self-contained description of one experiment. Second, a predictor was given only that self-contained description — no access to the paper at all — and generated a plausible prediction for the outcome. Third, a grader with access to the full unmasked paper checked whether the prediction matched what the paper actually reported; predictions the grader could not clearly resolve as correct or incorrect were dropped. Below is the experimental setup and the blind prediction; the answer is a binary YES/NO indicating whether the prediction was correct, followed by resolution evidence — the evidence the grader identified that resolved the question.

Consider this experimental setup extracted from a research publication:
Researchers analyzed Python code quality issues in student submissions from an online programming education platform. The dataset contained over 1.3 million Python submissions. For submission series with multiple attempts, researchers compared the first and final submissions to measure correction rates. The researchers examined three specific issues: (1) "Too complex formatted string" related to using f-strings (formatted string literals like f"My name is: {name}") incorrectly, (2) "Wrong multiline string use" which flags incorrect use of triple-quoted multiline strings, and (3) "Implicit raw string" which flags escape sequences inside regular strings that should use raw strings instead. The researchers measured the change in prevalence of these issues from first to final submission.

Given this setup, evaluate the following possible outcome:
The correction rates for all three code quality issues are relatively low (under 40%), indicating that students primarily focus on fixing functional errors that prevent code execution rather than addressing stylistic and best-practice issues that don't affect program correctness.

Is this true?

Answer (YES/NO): NO